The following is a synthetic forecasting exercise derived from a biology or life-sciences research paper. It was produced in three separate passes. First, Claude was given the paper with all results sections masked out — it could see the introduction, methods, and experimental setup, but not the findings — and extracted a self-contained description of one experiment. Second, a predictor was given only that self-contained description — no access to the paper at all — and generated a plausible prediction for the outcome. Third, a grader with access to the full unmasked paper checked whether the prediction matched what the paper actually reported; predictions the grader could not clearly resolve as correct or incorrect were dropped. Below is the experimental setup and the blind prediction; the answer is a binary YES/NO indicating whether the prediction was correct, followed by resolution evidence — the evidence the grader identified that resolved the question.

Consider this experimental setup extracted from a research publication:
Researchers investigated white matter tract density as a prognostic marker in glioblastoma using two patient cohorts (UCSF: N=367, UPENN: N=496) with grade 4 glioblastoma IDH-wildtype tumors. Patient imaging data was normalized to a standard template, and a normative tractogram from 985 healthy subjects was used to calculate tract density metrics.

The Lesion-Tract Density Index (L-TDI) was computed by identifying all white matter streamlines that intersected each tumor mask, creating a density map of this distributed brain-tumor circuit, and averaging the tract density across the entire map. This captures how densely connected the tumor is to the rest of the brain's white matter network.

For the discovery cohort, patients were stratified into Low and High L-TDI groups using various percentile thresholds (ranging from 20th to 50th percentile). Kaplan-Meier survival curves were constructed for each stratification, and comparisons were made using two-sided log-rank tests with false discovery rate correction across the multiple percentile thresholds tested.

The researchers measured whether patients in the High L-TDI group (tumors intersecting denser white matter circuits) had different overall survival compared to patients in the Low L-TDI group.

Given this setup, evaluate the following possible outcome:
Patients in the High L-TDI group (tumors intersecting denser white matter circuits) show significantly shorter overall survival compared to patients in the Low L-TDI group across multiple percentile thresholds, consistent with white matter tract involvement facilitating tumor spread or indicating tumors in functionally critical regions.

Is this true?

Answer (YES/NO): YES